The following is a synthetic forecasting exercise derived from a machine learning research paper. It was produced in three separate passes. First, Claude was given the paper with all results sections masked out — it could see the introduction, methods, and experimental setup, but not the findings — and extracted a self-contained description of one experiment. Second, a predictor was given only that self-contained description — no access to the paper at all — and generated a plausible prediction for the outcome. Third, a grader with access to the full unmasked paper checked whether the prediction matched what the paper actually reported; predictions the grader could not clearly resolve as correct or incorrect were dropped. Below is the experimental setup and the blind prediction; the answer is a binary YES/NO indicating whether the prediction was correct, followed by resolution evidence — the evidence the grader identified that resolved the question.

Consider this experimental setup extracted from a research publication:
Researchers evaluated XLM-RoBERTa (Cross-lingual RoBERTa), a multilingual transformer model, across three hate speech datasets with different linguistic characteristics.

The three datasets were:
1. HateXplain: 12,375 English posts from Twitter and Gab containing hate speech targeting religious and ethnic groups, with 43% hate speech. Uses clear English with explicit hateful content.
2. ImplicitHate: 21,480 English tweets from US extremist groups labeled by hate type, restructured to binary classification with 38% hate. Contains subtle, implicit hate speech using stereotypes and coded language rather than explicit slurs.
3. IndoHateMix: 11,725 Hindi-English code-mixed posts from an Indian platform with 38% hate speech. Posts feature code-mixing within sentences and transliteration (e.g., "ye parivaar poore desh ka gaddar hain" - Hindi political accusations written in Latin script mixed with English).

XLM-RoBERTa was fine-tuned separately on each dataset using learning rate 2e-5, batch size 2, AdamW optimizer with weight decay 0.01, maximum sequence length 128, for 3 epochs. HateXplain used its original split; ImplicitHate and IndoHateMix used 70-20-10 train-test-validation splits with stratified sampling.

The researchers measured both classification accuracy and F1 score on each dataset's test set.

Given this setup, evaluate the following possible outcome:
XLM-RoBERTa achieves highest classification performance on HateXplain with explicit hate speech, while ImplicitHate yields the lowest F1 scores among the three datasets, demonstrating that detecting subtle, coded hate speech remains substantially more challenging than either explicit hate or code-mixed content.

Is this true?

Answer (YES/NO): NO